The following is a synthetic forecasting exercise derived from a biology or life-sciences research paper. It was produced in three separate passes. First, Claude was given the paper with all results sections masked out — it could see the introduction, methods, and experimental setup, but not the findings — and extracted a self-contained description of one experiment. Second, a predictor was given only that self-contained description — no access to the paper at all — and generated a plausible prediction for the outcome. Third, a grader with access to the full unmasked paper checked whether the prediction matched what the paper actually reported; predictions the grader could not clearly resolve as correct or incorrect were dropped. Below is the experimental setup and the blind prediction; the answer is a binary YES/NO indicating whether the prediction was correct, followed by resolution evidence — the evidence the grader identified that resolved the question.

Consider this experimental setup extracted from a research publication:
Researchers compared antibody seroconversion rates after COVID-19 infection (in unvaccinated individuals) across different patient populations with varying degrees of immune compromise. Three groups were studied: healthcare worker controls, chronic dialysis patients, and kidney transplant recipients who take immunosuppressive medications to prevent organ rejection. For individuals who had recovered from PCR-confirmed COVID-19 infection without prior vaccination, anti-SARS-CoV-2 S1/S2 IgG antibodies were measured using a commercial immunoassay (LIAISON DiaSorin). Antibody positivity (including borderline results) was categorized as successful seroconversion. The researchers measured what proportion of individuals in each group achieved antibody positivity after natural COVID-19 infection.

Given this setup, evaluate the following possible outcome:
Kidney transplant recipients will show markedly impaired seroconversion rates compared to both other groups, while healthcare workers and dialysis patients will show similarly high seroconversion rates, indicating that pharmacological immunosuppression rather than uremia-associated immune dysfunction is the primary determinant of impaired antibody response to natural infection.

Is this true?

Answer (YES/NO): YES